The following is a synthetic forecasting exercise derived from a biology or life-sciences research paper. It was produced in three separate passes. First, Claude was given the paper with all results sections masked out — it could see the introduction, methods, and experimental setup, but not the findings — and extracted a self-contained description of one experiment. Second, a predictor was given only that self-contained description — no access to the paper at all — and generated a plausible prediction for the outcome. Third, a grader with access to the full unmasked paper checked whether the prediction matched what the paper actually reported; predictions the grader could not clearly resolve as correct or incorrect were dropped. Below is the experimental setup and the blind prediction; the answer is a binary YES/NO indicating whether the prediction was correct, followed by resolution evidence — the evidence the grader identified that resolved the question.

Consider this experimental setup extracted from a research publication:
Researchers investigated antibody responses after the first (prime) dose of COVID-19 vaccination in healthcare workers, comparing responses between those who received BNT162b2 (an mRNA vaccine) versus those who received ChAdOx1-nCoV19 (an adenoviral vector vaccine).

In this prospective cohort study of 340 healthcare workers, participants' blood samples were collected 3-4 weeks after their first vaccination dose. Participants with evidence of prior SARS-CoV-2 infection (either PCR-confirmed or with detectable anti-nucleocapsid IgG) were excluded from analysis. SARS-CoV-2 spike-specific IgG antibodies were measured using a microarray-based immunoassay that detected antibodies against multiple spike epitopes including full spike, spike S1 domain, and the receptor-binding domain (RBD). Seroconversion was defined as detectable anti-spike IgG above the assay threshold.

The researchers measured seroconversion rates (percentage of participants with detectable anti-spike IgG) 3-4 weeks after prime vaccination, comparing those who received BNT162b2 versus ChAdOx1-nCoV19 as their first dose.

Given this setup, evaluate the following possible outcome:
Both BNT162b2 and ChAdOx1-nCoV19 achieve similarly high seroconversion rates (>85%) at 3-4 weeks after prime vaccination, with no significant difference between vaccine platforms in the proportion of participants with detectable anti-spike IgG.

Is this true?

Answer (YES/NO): NO